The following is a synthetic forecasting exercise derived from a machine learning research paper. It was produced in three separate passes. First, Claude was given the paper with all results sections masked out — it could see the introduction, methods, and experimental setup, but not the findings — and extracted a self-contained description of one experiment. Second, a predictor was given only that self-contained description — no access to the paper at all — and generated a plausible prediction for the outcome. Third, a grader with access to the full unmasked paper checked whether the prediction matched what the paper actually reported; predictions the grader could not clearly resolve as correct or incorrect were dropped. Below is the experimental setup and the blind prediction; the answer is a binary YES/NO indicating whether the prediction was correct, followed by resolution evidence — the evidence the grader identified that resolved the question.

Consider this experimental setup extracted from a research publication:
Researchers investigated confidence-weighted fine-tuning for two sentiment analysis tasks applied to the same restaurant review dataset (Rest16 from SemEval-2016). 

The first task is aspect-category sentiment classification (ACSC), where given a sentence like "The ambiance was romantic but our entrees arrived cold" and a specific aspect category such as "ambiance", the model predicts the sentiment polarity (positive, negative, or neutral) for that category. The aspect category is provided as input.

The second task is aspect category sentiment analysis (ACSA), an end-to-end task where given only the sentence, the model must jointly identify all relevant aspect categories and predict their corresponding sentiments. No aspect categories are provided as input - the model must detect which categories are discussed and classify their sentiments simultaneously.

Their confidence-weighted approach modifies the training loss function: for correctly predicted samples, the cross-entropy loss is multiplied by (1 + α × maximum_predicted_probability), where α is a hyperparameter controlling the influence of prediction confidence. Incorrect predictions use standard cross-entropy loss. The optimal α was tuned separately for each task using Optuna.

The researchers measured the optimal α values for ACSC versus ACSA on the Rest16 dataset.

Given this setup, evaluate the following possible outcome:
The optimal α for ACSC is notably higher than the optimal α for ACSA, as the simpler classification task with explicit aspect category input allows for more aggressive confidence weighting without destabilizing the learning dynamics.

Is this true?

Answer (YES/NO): NO